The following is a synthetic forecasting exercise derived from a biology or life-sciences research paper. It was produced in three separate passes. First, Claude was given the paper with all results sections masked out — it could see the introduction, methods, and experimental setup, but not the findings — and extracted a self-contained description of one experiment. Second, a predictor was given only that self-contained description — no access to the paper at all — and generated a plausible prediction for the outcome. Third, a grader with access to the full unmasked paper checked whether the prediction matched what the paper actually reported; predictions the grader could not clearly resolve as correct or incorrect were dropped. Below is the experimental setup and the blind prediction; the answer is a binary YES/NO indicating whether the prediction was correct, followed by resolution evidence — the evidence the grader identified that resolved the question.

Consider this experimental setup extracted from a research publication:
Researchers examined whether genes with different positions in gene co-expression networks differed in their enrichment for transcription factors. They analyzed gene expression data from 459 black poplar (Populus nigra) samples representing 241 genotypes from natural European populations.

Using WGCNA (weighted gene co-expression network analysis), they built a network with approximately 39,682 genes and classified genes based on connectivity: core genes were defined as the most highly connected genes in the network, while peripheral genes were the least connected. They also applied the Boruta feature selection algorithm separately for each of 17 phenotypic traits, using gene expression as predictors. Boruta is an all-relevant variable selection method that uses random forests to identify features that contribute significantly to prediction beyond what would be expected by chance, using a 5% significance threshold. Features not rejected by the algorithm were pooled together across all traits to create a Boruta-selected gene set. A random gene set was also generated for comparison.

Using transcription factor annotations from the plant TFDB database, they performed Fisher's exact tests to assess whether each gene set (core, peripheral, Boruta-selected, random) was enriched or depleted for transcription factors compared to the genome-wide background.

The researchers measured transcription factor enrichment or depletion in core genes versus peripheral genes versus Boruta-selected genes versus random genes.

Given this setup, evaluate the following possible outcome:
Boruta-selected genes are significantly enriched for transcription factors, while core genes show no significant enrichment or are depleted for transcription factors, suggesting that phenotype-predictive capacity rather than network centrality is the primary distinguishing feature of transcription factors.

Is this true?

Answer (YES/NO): NO